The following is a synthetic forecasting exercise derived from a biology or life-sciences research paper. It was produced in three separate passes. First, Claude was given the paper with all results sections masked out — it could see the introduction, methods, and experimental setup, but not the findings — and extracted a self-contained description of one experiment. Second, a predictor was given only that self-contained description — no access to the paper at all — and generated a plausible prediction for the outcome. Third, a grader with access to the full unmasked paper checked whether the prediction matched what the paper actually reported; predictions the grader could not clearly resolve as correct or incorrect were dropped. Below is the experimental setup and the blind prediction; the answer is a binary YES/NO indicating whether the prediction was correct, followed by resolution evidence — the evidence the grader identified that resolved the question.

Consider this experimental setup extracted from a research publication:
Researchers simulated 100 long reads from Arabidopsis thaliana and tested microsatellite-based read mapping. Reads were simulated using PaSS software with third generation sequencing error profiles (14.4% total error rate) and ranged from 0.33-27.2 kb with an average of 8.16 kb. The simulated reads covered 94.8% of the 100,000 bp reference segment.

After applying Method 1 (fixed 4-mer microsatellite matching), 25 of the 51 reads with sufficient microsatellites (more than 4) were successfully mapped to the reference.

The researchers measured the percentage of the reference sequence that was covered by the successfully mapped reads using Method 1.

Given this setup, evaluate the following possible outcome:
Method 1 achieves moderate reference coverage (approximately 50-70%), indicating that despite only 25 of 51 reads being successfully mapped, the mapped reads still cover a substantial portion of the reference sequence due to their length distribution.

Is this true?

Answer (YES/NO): NO